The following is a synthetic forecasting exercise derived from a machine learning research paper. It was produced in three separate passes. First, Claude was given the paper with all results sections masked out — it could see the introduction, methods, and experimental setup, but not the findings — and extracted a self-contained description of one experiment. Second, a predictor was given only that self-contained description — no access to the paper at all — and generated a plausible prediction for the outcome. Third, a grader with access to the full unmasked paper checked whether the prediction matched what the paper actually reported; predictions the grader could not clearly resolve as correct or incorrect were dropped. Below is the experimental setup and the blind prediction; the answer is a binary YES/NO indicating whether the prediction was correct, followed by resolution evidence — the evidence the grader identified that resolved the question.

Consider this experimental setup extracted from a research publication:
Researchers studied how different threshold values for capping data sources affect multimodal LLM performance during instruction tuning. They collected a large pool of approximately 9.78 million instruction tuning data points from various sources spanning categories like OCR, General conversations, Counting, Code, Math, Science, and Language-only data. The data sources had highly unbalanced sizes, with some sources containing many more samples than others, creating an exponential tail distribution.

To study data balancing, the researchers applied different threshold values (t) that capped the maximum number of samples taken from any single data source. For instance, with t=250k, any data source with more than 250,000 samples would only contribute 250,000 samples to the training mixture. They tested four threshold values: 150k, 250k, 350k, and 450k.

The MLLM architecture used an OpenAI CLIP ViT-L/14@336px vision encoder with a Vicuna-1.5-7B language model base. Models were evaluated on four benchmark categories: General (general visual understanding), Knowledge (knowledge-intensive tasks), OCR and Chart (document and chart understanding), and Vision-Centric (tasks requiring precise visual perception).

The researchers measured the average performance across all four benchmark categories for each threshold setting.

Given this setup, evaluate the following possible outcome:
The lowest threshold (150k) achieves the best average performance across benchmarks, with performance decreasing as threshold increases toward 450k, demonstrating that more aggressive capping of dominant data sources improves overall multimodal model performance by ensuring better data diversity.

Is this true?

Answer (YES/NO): NO